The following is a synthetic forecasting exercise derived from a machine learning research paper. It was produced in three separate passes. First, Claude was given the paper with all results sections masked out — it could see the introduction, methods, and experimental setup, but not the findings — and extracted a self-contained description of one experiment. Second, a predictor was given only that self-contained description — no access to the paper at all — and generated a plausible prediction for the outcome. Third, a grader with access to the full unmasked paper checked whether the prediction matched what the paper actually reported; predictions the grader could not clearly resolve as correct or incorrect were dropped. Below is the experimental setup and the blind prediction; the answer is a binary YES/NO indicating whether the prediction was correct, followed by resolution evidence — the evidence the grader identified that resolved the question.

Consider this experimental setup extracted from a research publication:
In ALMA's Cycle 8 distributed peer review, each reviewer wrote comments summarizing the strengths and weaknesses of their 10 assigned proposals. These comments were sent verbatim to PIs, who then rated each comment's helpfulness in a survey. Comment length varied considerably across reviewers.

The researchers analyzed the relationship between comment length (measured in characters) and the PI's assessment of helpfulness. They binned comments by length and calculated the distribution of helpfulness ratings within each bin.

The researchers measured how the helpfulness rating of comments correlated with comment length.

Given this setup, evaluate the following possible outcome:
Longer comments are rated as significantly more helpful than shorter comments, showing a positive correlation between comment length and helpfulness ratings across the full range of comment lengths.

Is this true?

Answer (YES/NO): YES